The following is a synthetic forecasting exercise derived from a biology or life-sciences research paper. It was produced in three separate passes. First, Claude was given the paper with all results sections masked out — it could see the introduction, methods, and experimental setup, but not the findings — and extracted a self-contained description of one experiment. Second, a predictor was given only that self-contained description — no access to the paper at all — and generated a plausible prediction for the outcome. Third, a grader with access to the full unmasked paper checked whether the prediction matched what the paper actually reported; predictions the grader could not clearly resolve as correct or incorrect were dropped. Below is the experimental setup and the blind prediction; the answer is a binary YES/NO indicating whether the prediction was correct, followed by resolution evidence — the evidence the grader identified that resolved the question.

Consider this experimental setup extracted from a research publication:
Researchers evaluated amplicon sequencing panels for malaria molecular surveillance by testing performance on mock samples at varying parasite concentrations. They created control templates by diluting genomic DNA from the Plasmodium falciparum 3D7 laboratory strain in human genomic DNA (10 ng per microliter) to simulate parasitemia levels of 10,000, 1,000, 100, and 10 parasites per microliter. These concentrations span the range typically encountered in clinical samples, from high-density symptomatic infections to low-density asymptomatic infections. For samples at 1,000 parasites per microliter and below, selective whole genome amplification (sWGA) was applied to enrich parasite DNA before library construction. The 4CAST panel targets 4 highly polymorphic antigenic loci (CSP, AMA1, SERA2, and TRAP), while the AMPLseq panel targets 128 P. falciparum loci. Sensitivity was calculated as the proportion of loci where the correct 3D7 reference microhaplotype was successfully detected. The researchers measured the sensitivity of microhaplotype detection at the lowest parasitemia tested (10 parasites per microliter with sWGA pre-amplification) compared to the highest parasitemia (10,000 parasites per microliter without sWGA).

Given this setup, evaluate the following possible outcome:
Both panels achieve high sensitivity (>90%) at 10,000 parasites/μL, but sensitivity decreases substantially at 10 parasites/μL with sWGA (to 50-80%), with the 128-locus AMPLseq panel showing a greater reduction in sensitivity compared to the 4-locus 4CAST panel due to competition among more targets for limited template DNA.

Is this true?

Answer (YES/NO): NO